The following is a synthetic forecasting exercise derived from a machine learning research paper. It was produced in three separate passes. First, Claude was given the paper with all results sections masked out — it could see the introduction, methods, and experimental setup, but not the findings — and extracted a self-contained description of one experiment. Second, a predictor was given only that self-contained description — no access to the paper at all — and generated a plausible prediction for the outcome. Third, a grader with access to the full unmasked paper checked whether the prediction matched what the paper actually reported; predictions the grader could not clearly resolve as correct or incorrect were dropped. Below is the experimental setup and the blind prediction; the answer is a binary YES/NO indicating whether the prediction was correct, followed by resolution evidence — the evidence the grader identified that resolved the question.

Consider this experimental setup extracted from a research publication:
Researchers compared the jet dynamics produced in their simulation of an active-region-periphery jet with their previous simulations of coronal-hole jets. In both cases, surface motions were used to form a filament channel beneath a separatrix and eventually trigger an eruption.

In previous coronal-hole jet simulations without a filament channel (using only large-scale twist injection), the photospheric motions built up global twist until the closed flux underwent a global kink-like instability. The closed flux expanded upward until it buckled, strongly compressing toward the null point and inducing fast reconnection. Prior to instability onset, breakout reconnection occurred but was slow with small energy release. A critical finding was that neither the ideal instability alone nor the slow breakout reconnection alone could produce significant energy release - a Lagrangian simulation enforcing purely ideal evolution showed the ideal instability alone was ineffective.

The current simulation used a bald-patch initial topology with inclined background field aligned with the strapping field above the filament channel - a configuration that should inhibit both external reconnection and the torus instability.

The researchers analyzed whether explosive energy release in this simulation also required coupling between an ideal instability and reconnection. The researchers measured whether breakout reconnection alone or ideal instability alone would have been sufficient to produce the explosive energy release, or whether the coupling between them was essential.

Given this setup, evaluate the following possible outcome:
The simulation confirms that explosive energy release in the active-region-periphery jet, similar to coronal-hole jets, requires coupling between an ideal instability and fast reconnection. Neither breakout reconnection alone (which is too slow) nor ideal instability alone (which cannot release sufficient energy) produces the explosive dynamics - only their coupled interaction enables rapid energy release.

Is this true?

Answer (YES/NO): YES